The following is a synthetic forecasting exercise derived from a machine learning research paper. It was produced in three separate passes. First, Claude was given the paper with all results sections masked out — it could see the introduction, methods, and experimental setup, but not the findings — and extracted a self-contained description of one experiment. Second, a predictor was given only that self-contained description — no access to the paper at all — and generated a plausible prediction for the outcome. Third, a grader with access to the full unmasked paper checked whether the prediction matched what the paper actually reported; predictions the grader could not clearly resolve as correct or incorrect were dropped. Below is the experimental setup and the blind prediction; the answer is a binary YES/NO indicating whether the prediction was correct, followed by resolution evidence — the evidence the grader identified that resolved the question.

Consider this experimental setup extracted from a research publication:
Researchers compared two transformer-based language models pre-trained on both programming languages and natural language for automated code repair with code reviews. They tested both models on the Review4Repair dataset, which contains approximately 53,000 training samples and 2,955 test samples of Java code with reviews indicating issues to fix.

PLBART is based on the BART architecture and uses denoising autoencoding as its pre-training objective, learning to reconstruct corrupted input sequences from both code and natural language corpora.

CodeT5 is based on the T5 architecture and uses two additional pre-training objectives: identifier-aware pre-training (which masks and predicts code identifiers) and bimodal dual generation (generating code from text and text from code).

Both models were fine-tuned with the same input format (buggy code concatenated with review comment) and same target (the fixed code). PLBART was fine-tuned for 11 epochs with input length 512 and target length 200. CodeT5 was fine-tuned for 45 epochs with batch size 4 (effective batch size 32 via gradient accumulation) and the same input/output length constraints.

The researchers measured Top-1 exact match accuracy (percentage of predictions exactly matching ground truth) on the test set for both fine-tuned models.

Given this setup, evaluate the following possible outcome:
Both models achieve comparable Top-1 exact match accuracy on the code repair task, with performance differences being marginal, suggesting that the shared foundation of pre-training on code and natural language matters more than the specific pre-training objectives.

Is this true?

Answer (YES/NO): NO